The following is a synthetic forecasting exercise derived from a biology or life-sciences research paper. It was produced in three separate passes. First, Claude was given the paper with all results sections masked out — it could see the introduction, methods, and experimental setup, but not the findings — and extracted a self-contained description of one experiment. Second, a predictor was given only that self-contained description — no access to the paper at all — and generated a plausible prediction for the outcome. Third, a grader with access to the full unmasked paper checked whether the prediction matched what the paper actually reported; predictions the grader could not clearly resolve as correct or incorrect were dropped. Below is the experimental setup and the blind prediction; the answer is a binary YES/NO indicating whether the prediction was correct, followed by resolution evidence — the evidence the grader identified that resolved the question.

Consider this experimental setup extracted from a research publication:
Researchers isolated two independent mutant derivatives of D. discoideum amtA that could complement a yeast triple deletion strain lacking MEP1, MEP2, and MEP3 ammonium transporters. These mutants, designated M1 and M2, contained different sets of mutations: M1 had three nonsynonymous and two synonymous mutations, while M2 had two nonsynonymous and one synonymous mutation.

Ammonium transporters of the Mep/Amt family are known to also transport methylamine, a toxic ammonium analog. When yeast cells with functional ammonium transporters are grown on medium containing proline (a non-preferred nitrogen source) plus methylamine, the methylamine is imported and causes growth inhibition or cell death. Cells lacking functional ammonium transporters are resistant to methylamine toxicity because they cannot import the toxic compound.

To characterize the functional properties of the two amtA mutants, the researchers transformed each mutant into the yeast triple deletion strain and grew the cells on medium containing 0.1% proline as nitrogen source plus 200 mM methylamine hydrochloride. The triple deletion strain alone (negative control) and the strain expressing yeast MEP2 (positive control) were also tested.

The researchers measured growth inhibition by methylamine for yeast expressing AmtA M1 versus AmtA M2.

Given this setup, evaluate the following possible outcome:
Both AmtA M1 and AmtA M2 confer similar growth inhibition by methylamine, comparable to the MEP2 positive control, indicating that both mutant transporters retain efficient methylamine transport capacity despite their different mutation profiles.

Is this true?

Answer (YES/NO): NO